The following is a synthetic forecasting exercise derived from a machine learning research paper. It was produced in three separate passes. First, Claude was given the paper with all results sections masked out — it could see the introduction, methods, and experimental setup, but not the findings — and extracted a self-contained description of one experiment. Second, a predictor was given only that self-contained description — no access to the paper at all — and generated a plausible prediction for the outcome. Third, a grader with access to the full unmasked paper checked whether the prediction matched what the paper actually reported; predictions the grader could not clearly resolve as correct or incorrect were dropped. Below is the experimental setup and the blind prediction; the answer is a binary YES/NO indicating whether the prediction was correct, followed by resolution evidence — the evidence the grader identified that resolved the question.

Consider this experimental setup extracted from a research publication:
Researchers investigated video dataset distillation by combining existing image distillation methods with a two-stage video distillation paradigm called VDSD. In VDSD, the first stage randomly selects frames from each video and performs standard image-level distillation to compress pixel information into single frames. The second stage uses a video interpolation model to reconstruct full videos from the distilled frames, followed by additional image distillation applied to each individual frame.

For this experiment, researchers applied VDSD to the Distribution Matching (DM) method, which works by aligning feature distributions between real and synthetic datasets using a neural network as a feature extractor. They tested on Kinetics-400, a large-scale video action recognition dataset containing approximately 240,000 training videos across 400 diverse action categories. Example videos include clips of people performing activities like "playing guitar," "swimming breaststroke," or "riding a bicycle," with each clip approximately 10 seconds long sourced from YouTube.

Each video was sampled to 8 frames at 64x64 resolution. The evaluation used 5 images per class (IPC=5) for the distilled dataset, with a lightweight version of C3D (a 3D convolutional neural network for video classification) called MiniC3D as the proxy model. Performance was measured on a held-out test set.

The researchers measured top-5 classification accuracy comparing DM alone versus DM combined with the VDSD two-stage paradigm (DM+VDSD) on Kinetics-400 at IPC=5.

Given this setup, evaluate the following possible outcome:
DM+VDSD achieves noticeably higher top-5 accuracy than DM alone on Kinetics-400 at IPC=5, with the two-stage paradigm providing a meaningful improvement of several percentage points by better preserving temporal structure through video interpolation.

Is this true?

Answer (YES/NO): NO